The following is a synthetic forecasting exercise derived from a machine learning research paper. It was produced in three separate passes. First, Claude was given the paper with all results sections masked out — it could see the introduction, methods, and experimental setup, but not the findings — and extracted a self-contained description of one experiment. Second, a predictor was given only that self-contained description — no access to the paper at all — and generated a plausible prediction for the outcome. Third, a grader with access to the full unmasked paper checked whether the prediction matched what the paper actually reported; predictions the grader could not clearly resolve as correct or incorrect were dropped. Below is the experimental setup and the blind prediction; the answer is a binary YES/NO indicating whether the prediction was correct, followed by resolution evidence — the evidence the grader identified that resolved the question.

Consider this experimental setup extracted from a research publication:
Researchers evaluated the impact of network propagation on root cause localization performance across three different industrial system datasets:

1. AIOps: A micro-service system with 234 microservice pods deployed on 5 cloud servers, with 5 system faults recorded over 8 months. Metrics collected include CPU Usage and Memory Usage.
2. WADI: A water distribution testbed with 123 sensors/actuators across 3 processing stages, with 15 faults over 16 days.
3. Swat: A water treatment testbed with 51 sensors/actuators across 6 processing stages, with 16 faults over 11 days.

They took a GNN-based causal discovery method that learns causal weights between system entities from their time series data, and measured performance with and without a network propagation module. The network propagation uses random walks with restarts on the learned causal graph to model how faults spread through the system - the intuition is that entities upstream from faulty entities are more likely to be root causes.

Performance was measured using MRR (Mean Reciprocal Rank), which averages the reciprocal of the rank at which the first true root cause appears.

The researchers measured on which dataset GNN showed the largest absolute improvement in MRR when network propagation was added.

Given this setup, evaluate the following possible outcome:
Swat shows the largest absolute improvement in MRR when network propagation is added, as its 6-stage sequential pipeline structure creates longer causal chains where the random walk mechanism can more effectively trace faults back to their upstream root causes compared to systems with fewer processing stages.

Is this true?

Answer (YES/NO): NO